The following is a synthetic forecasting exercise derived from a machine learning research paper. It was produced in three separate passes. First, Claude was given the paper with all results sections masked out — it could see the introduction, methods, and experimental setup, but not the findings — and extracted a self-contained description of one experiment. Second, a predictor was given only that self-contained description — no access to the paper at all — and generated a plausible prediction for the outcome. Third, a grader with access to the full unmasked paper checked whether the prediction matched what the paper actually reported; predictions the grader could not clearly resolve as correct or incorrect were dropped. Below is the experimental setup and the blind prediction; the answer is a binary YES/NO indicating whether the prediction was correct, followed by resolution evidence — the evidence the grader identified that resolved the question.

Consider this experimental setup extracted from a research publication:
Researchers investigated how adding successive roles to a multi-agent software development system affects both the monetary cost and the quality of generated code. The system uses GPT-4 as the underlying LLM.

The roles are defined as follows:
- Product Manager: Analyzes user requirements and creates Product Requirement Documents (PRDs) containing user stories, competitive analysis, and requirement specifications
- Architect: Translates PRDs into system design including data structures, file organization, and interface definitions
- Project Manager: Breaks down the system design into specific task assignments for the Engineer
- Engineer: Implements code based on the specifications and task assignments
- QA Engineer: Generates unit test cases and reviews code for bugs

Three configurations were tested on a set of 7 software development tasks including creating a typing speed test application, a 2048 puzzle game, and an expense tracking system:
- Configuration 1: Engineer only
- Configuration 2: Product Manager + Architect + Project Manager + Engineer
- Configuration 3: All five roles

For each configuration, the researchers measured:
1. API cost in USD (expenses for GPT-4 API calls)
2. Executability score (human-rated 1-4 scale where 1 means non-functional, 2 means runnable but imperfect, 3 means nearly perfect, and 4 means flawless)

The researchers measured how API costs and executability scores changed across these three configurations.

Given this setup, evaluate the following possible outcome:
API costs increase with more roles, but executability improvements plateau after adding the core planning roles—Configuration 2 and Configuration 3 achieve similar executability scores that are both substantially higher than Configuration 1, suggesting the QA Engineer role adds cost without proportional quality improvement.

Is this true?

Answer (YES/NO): NO